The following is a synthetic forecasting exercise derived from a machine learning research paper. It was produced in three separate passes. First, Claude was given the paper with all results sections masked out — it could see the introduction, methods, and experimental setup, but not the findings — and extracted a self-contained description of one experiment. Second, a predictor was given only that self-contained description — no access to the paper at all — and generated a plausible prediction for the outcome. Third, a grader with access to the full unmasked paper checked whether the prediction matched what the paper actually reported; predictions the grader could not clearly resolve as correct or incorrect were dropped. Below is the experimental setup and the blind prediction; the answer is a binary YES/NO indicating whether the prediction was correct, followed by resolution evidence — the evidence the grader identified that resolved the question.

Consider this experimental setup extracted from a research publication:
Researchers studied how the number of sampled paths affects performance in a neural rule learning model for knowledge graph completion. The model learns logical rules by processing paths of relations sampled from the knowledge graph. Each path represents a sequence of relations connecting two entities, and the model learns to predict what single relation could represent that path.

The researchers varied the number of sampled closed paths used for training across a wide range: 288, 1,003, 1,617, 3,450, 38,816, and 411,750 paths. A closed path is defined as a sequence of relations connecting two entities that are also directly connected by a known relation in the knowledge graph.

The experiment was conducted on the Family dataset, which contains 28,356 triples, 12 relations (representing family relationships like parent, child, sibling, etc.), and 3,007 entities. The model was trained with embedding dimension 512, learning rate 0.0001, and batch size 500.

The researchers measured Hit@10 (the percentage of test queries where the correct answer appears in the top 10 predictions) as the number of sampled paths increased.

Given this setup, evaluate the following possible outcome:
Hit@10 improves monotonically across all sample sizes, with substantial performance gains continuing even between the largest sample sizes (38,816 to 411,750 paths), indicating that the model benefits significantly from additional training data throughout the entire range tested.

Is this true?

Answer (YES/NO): NO